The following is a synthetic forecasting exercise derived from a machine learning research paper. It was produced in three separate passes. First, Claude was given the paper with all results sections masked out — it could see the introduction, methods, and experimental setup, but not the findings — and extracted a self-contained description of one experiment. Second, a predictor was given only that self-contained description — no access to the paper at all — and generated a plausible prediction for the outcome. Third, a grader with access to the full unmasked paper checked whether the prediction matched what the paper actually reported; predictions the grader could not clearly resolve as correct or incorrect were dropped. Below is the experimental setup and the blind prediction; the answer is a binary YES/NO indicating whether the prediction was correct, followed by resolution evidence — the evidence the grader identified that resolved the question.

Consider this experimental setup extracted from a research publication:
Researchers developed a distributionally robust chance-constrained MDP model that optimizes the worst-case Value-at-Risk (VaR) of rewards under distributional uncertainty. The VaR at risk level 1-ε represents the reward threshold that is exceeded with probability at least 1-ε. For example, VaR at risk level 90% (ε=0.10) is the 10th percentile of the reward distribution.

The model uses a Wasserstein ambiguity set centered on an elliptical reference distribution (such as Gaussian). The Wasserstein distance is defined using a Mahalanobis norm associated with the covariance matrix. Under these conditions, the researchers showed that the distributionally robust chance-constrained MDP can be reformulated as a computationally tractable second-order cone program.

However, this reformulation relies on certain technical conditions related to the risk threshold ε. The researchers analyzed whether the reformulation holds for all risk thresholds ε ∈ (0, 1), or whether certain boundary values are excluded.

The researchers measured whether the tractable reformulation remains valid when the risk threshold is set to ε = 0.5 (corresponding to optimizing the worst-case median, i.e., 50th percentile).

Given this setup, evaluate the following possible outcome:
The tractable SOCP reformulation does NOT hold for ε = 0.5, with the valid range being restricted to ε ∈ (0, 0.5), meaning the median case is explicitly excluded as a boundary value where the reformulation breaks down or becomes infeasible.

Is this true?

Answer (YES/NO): YES